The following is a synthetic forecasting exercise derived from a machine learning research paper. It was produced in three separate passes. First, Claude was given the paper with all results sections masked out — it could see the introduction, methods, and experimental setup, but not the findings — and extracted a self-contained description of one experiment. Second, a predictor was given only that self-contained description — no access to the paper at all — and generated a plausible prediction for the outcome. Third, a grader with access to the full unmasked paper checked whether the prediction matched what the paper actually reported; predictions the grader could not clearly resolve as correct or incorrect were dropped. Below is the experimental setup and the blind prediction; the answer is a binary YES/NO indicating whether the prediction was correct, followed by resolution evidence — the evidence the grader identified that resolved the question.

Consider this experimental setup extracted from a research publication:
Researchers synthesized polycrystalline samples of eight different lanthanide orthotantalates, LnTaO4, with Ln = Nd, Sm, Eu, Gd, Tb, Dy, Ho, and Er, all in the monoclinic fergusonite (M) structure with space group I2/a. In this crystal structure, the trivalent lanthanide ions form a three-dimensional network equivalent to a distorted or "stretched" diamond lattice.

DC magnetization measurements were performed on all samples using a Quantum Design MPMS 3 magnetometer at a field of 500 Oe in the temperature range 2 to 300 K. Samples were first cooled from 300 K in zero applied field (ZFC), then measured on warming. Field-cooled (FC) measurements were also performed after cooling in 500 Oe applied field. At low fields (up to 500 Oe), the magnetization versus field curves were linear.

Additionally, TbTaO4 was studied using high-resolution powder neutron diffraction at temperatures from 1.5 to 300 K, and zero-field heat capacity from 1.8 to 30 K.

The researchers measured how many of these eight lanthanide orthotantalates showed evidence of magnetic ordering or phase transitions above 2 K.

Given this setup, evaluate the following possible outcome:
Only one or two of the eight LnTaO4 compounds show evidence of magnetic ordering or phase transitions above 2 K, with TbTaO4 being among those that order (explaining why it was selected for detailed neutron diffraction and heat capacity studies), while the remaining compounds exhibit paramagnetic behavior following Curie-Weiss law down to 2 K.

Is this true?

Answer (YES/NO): YES